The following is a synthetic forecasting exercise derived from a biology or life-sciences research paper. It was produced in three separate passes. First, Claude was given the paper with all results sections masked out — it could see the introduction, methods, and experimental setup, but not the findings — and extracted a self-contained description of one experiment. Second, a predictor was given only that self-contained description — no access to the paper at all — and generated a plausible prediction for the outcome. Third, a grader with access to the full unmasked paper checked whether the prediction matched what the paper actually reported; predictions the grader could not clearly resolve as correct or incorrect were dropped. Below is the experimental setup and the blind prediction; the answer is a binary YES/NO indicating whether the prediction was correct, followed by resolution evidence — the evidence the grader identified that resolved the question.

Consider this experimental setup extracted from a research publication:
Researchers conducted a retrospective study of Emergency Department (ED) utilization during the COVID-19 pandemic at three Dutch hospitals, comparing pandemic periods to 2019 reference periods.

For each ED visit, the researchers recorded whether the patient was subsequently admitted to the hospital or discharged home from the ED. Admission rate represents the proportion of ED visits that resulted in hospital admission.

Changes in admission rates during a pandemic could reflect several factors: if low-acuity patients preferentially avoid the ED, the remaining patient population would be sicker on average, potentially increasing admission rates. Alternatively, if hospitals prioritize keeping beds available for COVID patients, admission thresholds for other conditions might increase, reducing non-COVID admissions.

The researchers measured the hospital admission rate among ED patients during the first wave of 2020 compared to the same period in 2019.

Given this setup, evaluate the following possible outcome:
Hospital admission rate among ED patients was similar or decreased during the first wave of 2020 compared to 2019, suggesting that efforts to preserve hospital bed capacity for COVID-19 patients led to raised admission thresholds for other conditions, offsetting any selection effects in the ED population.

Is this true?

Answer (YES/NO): NO